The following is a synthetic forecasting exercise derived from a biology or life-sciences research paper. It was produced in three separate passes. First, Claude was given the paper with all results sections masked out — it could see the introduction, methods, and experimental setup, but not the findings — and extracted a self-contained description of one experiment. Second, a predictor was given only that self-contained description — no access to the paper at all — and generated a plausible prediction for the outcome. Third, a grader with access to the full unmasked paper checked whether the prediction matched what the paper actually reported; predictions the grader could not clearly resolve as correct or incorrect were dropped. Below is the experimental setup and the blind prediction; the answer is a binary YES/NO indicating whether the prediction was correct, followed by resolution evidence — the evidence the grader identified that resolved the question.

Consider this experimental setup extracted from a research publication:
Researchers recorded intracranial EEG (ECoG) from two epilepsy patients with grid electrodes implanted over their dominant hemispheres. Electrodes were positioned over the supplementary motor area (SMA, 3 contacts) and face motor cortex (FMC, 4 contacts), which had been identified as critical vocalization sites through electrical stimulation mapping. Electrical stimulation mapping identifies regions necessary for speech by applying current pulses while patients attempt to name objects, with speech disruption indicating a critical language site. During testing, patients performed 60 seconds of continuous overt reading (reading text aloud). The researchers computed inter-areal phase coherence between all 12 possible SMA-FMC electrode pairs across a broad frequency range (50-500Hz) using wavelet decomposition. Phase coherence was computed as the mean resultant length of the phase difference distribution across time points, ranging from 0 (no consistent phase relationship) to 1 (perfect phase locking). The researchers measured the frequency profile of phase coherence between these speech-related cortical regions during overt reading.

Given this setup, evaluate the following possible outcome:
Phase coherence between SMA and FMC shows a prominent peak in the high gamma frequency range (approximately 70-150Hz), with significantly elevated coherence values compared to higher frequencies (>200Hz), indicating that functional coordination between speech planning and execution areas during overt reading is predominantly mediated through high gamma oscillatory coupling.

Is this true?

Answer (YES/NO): YES